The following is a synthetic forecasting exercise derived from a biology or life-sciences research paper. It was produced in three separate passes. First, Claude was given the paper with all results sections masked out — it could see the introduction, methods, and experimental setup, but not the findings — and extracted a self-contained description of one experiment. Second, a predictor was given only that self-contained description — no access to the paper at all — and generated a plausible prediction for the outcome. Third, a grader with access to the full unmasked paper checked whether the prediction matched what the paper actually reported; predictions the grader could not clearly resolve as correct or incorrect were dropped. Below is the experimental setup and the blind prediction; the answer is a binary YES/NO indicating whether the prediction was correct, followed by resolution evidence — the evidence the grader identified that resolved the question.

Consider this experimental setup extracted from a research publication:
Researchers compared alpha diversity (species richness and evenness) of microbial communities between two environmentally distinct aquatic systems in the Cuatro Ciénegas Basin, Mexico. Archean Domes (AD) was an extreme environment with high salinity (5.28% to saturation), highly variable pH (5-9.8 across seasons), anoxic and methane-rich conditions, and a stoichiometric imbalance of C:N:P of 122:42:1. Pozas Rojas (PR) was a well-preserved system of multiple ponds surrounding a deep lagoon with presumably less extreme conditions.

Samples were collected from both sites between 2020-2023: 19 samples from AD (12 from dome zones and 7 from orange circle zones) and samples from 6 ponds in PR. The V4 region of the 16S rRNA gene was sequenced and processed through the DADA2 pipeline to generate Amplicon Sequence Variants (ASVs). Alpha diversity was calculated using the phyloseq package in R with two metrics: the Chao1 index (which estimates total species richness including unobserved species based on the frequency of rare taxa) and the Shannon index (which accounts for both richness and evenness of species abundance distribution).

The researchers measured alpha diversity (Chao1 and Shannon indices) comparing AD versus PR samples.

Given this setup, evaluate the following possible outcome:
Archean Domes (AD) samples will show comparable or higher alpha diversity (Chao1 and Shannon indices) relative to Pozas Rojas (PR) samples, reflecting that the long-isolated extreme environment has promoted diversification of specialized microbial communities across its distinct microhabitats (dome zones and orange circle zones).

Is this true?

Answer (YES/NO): NO